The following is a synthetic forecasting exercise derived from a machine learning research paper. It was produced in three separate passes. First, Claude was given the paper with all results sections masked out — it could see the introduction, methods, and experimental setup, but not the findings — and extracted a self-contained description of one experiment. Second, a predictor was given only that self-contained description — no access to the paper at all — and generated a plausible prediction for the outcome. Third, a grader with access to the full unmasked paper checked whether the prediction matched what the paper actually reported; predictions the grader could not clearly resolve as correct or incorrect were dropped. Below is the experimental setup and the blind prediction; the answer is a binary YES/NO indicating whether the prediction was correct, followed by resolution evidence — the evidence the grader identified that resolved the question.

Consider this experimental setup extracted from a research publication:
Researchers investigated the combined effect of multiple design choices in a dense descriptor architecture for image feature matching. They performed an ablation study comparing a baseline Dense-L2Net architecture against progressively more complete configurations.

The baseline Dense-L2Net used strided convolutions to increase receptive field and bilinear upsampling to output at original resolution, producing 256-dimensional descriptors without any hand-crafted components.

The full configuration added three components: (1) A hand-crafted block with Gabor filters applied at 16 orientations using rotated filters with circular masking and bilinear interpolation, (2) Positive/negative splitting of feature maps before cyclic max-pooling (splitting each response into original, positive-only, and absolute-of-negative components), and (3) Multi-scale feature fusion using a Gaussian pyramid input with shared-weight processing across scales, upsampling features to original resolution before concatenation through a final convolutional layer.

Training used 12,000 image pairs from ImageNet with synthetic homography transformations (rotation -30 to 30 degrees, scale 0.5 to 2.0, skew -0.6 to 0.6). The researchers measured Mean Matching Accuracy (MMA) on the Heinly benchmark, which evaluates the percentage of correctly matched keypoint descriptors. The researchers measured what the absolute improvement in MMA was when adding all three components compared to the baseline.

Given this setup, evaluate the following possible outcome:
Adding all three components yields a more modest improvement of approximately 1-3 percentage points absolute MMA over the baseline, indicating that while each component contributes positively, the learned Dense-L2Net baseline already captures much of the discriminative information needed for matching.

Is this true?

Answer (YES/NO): YES